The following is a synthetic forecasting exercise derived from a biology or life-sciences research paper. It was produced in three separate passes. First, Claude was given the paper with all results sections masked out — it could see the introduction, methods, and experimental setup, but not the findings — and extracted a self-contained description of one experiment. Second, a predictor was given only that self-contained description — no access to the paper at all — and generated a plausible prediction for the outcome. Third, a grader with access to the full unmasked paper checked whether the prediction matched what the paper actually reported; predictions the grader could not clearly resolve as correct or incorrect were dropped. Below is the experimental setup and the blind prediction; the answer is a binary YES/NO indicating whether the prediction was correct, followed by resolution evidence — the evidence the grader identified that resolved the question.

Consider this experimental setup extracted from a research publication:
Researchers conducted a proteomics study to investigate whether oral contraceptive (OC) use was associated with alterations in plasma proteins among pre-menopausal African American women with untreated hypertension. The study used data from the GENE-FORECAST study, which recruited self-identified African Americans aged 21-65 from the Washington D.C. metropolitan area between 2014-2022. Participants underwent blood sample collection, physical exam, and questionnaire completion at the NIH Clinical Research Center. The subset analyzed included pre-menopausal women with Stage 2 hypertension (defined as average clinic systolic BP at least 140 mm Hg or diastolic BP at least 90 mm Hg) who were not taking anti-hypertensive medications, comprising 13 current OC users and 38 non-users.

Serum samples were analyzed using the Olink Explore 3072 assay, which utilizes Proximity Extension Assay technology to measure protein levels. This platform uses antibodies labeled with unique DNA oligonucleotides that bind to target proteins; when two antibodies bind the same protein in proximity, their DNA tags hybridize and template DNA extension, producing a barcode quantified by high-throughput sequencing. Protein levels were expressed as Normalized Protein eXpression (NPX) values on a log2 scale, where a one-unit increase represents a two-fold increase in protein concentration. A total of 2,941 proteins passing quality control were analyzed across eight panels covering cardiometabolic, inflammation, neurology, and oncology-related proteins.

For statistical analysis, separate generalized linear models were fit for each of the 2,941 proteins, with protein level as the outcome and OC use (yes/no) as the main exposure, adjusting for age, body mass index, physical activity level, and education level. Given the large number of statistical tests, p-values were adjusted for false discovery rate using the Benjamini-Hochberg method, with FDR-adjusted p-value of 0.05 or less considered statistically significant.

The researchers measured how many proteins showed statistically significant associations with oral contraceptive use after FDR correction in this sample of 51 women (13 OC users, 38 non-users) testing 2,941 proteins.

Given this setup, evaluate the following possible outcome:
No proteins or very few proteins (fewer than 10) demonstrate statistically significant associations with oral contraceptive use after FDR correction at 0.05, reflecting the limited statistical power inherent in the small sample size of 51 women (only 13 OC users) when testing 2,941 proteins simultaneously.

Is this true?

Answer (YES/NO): NO